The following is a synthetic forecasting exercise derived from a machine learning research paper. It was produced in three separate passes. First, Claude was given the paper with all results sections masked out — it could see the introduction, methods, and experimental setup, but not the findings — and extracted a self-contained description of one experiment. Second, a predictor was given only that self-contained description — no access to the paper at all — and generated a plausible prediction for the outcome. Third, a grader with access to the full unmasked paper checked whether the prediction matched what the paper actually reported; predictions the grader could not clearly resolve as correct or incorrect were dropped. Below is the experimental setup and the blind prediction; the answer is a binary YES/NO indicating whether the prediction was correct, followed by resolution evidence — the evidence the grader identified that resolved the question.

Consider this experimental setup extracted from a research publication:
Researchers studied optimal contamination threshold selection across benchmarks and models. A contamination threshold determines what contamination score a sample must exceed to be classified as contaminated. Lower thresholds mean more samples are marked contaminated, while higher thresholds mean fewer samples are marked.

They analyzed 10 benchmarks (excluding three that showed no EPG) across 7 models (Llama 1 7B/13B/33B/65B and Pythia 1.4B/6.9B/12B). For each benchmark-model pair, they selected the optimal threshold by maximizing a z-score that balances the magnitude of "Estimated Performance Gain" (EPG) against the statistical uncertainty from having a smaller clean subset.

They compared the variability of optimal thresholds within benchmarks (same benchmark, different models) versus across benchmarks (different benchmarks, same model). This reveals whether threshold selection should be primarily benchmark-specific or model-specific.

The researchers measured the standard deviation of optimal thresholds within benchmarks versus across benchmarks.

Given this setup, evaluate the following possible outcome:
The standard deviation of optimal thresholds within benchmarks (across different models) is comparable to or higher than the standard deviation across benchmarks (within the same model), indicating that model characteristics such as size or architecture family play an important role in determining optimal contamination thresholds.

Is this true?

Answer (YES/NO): NO